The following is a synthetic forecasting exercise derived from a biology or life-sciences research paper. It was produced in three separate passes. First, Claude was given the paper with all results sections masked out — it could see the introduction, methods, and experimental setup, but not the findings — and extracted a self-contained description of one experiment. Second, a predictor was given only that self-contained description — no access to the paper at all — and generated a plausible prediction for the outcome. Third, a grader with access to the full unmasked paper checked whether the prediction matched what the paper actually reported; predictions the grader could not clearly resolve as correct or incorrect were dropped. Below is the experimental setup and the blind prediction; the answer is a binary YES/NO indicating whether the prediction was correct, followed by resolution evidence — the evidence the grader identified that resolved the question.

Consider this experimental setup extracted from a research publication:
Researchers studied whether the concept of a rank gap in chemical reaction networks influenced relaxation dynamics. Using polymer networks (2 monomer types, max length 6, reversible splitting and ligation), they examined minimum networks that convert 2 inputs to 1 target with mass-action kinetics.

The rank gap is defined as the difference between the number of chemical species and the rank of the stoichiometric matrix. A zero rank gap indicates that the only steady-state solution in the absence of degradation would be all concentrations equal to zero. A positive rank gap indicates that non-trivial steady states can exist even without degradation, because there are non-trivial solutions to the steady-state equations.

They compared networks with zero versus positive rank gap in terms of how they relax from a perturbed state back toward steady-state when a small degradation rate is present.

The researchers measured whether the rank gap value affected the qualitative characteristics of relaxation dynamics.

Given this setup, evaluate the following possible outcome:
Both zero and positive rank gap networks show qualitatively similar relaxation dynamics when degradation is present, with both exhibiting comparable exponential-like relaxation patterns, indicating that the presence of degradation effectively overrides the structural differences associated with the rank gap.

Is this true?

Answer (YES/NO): NO